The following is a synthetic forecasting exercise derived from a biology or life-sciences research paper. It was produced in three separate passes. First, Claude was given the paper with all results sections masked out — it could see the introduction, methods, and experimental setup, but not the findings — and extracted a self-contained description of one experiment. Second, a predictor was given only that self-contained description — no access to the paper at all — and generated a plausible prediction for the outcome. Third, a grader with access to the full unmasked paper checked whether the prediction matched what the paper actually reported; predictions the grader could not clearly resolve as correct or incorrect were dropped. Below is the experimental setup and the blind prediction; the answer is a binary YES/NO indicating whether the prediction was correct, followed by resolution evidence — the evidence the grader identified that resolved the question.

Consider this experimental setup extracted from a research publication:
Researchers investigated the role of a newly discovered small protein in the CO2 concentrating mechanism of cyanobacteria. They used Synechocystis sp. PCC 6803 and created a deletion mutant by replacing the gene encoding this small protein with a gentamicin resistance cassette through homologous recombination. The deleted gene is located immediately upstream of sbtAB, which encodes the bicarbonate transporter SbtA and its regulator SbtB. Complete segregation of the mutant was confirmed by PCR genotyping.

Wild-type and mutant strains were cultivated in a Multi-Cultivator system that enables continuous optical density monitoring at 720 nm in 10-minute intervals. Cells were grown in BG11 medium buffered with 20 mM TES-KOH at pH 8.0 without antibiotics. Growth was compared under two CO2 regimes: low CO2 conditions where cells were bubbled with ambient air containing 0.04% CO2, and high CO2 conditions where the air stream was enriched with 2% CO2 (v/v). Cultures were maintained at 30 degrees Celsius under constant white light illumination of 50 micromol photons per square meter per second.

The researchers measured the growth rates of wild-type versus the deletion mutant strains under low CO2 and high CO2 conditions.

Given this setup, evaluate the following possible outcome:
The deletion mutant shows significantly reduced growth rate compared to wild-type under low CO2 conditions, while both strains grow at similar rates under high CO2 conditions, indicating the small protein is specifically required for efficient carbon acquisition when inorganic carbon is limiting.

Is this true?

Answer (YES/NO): NO